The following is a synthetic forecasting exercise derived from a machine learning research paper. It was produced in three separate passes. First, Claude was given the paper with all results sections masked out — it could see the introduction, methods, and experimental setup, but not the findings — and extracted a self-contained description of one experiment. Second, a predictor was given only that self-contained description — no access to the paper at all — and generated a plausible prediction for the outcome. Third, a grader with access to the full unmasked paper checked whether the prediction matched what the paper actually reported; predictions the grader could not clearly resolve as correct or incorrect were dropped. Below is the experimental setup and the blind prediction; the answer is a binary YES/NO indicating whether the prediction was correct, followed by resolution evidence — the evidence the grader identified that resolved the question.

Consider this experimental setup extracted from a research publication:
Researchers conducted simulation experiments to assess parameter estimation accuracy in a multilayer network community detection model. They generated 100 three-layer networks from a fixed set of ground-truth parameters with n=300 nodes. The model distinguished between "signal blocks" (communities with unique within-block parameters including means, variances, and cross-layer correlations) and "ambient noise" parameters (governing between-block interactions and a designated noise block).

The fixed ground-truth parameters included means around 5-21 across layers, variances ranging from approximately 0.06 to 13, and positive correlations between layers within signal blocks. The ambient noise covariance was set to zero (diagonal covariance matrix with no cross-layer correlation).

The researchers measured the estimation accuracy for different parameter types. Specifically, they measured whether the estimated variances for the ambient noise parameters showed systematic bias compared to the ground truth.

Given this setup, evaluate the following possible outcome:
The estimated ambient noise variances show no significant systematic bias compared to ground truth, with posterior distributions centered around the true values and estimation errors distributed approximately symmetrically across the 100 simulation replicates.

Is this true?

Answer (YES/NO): NO